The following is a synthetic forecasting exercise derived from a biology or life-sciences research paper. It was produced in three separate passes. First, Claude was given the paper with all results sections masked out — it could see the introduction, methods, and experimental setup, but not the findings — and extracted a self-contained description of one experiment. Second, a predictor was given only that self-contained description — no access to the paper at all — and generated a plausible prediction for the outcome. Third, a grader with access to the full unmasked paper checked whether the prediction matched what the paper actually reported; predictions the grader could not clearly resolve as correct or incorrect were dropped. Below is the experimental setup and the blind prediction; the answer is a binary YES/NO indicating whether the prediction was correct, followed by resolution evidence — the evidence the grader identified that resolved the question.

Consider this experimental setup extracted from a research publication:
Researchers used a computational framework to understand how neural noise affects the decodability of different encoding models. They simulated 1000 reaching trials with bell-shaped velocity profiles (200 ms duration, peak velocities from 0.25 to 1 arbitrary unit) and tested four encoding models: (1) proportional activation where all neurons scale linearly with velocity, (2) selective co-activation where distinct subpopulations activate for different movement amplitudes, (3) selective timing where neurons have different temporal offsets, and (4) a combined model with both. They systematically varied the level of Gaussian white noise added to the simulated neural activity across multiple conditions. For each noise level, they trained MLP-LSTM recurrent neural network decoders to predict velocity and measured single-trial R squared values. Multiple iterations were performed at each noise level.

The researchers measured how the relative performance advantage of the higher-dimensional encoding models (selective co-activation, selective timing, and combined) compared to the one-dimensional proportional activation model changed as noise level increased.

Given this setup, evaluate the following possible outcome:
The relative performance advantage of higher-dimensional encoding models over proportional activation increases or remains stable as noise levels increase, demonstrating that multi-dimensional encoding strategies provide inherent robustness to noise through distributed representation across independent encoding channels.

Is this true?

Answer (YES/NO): YES